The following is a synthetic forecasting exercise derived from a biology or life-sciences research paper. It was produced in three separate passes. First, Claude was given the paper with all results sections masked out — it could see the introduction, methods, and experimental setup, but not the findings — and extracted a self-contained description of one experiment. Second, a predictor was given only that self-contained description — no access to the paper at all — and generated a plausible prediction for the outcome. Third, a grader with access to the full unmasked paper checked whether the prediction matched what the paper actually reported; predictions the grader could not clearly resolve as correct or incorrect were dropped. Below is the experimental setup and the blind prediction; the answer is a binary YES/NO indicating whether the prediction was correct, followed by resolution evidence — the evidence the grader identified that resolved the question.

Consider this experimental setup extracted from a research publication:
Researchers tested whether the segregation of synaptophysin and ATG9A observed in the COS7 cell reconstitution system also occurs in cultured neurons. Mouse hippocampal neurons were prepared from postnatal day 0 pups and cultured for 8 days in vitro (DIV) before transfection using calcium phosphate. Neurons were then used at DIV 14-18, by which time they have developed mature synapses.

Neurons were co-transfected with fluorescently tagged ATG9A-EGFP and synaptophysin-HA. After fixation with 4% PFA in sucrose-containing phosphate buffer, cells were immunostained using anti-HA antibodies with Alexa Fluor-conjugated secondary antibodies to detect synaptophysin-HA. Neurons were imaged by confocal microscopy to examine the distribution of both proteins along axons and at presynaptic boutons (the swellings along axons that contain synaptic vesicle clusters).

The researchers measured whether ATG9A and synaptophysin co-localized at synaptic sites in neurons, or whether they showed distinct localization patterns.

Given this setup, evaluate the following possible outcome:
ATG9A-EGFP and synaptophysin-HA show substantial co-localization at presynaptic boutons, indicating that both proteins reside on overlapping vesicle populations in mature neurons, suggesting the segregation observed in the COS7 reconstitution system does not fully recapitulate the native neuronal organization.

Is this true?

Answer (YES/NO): NO